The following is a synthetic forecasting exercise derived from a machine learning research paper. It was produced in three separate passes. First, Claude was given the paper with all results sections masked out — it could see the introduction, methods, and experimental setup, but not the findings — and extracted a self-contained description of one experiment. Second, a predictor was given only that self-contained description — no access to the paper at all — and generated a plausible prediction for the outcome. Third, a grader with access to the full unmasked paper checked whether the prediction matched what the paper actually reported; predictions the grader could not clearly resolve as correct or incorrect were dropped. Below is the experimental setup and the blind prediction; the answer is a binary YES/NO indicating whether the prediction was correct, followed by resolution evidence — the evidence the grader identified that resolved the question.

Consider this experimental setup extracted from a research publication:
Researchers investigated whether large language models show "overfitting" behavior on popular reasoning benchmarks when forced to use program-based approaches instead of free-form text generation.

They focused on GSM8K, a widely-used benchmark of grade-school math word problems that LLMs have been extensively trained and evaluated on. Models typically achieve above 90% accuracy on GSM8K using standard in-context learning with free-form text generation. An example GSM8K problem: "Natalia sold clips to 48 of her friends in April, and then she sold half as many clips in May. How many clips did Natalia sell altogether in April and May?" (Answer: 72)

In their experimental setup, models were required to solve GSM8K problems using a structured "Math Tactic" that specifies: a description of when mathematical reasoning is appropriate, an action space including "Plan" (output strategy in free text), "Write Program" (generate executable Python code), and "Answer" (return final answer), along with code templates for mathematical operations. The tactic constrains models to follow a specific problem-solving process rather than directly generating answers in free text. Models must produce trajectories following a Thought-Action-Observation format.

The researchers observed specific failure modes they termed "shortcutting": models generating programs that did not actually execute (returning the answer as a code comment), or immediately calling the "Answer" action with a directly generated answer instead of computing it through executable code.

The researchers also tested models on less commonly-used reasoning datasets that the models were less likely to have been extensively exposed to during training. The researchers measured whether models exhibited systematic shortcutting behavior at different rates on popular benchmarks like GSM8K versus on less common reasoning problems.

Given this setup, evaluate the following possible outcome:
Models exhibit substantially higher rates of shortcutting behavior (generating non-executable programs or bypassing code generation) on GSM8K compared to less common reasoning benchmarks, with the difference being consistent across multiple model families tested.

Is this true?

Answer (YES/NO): NO